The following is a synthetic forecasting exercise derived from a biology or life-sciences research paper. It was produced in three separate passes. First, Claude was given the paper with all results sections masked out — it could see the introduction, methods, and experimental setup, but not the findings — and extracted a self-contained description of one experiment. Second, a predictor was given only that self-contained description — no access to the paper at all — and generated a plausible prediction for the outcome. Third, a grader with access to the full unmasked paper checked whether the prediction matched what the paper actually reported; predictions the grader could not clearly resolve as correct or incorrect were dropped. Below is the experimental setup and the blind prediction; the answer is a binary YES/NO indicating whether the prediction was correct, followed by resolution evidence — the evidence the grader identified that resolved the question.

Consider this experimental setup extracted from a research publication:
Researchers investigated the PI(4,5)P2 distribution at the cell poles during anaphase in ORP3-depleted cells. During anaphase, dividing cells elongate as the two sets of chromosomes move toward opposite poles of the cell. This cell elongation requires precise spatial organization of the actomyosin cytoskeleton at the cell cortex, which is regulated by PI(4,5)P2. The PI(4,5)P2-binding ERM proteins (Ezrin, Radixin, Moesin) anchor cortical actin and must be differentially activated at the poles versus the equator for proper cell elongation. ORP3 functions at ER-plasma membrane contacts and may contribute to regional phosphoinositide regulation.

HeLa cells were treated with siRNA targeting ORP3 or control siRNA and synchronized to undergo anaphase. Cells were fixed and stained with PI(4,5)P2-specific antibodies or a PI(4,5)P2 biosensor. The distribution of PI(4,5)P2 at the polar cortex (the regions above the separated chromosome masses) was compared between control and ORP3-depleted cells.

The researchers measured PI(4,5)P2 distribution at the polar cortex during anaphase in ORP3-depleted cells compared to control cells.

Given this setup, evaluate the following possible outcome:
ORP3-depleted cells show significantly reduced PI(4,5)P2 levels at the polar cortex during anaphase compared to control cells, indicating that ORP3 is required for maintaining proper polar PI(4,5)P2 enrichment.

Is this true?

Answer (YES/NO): NO